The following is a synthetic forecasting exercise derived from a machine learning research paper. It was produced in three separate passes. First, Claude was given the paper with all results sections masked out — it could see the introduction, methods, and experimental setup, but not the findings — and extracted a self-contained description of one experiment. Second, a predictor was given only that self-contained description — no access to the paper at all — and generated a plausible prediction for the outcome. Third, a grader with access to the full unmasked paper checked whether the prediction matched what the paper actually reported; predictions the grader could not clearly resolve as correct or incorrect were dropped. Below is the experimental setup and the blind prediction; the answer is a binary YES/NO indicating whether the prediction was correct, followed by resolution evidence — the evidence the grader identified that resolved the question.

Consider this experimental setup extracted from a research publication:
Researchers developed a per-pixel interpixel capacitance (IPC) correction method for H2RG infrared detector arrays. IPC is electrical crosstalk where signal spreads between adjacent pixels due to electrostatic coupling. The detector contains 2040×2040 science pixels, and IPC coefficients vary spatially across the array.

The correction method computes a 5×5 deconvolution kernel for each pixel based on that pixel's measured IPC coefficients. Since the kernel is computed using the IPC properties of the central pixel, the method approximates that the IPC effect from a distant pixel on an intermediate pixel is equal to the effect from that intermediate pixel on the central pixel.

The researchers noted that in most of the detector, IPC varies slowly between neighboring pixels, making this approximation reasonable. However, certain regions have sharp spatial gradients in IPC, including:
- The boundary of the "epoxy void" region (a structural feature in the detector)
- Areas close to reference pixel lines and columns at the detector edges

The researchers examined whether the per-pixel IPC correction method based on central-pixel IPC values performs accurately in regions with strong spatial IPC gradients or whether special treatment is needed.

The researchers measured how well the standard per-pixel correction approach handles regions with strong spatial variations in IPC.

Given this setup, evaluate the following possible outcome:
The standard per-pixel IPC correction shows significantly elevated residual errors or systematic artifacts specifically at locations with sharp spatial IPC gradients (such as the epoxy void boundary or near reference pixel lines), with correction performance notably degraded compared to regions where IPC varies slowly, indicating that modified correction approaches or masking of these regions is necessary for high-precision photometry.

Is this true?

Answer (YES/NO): YES